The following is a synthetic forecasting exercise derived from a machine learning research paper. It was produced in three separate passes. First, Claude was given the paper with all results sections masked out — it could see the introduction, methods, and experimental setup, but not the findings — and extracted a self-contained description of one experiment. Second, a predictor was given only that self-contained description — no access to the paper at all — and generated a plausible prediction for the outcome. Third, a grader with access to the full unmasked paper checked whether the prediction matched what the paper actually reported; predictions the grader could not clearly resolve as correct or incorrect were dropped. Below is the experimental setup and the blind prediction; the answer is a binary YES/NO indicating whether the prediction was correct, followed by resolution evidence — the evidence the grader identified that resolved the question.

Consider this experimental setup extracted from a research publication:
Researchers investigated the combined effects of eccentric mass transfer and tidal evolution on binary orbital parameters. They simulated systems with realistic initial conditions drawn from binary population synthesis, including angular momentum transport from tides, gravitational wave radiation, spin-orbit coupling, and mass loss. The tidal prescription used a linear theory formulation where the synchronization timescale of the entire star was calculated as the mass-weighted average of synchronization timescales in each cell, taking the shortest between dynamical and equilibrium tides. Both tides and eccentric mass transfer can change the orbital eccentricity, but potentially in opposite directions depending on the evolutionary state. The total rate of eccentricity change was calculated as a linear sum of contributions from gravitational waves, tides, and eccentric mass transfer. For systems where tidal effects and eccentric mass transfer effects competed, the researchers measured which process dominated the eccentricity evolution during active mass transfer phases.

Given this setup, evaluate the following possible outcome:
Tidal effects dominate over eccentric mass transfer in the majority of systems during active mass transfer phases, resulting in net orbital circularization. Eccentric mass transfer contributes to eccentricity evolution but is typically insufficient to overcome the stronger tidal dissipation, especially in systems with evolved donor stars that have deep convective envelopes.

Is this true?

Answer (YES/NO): NO